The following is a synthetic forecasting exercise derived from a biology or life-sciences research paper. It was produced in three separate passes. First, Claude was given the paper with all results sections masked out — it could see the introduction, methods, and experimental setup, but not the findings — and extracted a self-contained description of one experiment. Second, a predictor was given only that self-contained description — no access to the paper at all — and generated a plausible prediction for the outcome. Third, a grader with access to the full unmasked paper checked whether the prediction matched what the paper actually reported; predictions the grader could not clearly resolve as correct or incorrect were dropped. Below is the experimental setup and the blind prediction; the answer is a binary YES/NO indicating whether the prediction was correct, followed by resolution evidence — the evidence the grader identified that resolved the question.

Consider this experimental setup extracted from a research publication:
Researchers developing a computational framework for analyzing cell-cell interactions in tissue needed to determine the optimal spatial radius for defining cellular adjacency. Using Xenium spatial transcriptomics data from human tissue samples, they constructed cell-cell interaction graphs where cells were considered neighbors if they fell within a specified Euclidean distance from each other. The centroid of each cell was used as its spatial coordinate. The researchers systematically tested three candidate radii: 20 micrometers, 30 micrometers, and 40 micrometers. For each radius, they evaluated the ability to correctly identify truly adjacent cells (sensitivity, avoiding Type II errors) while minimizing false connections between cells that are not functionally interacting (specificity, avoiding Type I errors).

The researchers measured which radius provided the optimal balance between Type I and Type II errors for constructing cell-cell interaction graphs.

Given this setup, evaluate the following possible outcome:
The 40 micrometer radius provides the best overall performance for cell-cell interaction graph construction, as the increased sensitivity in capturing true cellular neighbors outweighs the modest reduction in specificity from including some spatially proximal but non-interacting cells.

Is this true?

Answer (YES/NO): NO